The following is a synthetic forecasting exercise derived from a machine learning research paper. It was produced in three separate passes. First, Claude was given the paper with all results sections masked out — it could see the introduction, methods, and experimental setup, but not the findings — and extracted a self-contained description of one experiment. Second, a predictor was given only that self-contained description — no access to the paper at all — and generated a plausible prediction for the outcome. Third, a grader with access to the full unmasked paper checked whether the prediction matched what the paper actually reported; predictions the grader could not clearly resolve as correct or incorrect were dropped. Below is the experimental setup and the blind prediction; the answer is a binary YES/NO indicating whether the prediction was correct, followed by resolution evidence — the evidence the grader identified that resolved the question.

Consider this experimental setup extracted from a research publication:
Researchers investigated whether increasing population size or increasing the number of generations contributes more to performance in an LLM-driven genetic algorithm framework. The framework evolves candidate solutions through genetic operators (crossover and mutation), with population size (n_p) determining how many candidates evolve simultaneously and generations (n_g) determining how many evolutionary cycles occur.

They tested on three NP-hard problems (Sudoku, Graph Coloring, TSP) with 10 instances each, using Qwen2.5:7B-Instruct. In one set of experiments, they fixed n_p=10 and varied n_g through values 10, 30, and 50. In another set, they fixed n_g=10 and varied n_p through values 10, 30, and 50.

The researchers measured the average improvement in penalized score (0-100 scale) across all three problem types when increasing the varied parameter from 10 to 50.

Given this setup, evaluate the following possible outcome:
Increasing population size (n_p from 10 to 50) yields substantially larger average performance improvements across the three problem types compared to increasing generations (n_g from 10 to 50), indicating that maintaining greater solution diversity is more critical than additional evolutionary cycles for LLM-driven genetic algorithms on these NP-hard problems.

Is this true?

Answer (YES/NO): NO